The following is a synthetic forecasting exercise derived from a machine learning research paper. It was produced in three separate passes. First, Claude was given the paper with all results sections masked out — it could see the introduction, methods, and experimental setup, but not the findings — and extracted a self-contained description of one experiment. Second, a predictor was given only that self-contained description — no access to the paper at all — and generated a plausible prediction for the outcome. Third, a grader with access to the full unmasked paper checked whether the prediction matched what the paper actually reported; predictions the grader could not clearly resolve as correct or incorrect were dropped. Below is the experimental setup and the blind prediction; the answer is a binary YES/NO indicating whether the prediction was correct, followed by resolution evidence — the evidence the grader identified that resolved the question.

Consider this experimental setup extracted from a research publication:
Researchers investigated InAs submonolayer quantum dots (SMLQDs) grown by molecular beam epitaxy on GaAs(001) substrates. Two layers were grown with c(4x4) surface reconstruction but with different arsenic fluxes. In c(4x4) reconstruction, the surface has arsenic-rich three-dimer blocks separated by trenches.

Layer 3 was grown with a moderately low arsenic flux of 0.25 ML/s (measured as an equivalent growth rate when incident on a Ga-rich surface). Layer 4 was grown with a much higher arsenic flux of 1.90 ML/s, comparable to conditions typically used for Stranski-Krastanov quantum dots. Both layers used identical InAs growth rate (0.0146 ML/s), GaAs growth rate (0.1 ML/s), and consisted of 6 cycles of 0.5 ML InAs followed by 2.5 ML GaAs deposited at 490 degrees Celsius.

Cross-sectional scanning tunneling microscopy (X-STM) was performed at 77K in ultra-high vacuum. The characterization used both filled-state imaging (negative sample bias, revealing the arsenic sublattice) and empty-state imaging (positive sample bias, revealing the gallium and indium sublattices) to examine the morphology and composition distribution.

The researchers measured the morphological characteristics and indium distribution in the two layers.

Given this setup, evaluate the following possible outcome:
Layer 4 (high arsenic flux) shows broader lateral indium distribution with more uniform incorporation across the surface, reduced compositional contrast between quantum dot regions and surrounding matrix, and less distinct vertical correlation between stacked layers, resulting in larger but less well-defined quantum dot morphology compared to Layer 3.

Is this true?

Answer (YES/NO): NO